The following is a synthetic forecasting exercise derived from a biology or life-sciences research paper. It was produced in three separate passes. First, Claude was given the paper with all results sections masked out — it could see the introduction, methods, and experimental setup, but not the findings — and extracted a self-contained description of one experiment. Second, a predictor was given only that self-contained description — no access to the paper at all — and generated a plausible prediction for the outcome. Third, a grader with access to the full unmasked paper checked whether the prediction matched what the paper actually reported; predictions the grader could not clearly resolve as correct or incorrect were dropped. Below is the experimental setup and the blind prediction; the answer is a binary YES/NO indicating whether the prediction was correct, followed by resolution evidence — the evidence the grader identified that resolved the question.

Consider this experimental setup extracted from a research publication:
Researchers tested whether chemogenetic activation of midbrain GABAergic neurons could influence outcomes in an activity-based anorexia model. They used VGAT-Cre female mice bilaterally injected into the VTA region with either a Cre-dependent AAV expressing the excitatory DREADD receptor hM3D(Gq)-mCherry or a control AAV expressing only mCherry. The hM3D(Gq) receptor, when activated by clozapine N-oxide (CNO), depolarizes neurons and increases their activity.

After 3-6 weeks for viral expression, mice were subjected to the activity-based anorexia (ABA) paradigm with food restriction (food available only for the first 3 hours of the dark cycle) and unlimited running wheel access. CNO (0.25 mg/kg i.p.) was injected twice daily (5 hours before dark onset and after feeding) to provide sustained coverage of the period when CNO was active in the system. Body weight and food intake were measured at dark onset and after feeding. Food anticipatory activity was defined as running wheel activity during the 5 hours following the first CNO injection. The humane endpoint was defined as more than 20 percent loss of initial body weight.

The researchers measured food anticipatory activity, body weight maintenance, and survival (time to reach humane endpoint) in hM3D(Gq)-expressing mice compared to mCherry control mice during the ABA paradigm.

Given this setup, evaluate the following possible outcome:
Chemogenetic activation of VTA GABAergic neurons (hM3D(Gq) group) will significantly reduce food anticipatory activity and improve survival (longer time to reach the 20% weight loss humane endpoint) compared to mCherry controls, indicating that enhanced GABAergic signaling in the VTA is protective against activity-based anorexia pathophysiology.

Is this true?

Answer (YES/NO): YES